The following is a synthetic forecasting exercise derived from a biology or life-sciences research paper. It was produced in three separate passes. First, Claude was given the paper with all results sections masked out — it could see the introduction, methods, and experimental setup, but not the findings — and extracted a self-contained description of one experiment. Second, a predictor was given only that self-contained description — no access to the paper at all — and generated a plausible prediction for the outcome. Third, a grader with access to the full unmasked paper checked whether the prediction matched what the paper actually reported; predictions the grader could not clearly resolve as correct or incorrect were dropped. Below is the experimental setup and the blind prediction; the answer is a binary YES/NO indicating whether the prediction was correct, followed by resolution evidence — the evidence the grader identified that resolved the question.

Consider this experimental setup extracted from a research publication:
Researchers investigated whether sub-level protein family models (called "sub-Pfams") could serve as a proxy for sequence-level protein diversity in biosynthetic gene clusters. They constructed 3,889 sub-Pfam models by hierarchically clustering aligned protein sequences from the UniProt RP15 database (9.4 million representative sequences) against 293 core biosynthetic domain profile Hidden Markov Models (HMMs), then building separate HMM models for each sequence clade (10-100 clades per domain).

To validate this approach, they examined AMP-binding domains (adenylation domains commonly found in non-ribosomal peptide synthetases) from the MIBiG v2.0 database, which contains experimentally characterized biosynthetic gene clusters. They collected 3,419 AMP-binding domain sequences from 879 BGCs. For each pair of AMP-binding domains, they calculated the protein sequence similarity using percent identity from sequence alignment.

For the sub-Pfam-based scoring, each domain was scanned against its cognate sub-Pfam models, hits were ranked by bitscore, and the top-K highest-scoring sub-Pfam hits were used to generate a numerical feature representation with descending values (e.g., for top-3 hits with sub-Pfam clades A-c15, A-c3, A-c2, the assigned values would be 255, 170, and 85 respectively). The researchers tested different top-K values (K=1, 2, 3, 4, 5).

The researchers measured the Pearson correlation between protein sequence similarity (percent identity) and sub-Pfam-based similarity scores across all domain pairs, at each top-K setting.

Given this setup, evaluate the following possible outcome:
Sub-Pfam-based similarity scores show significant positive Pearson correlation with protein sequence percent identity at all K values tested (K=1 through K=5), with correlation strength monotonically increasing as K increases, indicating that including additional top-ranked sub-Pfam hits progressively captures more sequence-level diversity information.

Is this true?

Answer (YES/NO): NO